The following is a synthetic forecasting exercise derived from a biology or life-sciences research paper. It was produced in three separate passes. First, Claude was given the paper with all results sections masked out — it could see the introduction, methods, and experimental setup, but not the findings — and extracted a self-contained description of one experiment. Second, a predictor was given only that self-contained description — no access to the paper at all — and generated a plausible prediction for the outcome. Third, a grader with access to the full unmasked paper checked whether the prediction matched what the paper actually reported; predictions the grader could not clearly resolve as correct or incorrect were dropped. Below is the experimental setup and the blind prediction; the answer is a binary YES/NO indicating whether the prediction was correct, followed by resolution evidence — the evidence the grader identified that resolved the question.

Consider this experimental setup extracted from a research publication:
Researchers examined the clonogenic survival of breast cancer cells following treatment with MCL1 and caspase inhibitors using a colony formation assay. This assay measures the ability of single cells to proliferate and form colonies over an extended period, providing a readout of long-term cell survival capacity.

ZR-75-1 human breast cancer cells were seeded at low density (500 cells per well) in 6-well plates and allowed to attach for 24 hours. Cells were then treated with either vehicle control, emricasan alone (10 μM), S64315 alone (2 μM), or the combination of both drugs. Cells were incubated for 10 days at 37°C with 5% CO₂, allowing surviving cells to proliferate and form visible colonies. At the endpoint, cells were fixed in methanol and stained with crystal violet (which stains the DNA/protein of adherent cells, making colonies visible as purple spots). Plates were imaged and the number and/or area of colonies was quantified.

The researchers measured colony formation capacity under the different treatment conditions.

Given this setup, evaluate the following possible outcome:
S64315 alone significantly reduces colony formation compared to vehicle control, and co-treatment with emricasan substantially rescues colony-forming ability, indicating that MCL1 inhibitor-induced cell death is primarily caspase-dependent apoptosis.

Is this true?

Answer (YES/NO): NO